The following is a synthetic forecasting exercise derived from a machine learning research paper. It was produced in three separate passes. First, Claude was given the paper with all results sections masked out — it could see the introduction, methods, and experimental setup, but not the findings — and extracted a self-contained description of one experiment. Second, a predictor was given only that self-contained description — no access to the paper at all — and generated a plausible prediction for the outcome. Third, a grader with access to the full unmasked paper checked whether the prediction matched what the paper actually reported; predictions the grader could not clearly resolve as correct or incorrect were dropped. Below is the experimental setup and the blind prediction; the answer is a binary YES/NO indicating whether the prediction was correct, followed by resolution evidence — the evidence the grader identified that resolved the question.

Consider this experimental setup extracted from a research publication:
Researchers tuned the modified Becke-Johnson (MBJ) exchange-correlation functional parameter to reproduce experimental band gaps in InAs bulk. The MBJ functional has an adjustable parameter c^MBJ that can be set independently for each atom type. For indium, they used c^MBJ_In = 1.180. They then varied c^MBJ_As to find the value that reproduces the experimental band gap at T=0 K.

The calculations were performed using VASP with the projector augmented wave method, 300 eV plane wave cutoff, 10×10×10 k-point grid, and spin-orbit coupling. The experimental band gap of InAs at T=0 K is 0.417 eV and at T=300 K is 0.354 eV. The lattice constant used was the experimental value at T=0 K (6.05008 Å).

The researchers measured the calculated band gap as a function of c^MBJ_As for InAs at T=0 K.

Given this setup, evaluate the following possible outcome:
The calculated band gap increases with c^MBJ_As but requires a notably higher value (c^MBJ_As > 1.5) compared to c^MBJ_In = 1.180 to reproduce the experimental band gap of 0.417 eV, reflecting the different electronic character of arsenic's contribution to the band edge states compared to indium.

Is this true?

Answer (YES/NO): NO